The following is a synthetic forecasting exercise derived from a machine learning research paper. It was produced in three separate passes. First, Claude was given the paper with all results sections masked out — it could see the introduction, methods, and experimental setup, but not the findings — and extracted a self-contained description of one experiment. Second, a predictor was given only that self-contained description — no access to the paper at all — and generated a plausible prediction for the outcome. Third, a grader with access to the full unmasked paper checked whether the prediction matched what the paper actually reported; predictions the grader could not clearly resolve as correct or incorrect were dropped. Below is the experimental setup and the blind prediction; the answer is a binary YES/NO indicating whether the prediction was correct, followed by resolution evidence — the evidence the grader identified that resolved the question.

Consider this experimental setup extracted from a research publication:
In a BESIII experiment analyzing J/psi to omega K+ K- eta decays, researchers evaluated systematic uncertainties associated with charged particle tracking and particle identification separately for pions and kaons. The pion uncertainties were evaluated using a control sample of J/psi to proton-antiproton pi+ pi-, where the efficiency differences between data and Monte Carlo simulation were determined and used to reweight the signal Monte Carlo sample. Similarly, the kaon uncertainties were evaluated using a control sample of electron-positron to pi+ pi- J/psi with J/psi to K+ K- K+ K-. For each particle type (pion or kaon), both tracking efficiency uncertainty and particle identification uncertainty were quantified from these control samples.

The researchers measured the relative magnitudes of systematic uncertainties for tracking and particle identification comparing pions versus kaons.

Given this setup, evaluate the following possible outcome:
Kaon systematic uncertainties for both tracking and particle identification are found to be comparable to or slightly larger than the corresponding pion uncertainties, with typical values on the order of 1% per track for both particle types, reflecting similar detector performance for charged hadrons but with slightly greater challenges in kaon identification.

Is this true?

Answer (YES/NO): NO